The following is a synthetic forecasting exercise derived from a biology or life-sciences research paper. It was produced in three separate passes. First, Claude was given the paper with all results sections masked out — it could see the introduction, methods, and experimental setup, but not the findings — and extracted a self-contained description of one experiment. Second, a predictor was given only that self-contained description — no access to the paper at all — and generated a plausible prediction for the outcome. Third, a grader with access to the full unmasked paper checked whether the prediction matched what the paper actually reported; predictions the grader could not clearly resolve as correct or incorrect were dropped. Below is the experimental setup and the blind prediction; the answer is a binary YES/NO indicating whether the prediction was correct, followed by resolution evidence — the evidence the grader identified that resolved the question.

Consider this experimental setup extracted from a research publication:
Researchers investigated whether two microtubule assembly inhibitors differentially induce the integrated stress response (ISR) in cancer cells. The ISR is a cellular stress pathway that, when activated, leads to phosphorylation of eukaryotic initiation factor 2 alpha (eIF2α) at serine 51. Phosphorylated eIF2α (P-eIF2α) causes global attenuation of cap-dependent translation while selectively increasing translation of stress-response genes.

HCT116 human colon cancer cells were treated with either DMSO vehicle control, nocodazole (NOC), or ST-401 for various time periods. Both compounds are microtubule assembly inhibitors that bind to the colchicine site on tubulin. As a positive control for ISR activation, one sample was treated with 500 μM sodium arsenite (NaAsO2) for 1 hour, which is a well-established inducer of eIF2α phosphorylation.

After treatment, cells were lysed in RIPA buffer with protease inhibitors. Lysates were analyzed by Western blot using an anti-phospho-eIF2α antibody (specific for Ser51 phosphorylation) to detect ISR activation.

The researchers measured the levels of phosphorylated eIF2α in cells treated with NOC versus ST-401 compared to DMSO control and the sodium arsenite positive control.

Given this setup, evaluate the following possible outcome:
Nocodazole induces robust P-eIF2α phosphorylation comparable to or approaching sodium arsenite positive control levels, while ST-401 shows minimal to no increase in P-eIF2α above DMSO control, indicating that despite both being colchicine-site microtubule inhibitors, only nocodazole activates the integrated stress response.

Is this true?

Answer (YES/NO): YES